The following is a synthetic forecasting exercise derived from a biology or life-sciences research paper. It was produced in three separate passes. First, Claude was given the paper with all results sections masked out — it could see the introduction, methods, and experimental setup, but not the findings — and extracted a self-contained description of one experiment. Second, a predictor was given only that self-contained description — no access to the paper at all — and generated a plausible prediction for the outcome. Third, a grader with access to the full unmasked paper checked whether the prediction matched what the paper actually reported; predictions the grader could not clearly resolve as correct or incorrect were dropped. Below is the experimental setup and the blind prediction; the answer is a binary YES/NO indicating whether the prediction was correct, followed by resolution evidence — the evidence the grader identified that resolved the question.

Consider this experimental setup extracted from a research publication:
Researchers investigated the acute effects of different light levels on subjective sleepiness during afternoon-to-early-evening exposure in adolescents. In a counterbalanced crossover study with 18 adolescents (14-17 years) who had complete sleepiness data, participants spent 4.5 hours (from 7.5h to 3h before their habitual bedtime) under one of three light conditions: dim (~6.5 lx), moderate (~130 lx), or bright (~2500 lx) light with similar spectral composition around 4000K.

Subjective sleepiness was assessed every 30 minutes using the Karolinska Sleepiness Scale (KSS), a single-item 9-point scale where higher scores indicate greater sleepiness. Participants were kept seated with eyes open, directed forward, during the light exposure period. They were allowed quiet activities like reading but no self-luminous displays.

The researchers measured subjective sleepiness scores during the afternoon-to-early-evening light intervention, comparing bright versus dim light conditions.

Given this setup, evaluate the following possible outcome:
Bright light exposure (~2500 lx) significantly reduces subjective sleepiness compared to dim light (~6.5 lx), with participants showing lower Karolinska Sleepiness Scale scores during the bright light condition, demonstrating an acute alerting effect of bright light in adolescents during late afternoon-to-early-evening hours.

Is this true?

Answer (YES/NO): YES